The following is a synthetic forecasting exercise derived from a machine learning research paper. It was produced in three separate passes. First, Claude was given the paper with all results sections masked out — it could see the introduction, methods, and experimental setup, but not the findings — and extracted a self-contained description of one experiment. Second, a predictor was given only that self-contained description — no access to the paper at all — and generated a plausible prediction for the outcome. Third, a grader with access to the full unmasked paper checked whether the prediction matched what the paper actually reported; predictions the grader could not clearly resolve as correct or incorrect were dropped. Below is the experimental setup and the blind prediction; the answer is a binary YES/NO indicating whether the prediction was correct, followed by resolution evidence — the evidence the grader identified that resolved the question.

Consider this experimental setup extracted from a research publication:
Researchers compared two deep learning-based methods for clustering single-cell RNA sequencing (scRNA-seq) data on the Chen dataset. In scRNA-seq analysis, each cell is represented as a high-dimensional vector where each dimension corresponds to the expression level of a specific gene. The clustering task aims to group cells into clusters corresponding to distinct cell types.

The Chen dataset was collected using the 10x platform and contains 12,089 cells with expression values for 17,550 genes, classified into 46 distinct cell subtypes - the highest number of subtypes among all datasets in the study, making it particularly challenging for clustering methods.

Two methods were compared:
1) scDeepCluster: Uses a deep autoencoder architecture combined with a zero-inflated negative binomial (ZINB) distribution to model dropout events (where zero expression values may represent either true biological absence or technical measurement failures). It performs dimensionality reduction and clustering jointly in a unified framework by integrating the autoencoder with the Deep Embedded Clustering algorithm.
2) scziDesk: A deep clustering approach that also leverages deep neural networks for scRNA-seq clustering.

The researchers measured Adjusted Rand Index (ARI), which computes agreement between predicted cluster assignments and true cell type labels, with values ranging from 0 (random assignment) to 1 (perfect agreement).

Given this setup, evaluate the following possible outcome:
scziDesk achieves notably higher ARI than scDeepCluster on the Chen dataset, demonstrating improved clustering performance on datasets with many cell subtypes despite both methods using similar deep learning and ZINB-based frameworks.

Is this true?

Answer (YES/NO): YES